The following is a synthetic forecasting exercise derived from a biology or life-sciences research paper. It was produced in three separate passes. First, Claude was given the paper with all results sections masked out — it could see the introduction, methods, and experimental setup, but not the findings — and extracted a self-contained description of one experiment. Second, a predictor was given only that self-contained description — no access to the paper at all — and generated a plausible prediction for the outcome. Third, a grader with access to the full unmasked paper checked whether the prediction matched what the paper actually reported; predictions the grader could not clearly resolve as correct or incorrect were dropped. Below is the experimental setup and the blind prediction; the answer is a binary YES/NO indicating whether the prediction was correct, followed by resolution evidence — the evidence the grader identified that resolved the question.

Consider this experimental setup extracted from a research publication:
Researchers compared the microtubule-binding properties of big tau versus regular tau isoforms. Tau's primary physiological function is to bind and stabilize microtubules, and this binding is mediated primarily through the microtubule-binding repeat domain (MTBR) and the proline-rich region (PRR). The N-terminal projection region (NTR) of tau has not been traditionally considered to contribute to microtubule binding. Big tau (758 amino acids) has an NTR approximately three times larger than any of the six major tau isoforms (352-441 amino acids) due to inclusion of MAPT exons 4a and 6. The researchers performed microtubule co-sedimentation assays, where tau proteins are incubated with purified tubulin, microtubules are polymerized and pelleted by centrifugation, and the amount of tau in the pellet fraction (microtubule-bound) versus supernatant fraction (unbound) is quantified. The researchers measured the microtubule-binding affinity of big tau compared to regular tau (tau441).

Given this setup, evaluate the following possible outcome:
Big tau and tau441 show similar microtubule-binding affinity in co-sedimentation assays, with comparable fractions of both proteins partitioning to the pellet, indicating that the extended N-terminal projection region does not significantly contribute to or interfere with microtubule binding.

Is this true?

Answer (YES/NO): NO